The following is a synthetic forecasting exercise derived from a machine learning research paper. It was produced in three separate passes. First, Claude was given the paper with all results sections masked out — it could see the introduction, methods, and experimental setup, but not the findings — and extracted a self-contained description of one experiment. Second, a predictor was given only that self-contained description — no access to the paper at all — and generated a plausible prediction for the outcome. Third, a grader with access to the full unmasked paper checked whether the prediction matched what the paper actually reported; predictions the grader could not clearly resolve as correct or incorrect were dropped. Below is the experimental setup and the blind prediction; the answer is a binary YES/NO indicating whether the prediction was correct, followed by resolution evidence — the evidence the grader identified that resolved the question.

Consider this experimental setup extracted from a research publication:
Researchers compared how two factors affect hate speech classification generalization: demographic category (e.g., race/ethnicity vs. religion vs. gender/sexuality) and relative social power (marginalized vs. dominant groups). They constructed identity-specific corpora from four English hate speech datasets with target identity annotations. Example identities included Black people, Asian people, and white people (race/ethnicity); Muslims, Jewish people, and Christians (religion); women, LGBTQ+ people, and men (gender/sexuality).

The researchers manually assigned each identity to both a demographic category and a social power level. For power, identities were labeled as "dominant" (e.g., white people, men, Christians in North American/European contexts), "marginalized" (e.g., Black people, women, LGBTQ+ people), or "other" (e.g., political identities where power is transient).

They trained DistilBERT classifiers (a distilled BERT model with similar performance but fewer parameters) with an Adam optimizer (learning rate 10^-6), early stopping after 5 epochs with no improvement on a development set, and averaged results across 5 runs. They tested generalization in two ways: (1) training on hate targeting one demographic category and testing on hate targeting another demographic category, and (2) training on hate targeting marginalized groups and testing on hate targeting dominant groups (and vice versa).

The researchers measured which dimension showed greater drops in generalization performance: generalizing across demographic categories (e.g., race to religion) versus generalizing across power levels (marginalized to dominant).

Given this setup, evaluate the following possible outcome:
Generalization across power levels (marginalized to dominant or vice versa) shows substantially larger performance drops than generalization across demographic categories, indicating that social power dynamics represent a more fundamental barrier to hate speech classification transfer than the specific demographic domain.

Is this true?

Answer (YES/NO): NO